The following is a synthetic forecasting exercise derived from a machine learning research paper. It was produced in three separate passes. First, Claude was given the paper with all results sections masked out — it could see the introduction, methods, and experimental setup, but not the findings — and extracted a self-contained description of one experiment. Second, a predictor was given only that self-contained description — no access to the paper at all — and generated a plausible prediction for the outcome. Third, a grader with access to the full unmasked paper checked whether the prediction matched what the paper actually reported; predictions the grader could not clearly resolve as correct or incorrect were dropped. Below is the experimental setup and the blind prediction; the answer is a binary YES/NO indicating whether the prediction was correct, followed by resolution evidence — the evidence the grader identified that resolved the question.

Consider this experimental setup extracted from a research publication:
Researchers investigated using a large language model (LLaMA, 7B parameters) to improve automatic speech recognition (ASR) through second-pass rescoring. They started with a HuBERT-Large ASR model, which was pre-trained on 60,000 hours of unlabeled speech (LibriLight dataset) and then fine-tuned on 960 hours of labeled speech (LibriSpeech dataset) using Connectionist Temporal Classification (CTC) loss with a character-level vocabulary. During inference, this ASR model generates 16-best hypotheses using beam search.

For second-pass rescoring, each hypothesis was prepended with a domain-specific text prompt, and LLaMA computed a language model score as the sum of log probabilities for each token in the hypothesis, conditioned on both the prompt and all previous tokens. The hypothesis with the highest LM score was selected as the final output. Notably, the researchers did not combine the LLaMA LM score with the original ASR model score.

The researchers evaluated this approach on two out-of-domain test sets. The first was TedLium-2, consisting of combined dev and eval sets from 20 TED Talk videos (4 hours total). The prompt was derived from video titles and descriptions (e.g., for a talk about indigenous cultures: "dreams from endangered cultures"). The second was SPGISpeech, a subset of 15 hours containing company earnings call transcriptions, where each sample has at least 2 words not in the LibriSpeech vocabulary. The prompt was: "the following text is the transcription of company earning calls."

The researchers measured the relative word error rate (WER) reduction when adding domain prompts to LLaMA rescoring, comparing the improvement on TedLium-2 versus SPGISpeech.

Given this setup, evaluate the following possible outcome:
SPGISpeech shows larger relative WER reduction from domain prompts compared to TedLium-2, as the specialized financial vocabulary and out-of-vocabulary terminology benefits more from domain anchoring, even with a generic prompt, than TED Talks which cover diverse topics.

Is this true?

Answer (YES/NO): NO